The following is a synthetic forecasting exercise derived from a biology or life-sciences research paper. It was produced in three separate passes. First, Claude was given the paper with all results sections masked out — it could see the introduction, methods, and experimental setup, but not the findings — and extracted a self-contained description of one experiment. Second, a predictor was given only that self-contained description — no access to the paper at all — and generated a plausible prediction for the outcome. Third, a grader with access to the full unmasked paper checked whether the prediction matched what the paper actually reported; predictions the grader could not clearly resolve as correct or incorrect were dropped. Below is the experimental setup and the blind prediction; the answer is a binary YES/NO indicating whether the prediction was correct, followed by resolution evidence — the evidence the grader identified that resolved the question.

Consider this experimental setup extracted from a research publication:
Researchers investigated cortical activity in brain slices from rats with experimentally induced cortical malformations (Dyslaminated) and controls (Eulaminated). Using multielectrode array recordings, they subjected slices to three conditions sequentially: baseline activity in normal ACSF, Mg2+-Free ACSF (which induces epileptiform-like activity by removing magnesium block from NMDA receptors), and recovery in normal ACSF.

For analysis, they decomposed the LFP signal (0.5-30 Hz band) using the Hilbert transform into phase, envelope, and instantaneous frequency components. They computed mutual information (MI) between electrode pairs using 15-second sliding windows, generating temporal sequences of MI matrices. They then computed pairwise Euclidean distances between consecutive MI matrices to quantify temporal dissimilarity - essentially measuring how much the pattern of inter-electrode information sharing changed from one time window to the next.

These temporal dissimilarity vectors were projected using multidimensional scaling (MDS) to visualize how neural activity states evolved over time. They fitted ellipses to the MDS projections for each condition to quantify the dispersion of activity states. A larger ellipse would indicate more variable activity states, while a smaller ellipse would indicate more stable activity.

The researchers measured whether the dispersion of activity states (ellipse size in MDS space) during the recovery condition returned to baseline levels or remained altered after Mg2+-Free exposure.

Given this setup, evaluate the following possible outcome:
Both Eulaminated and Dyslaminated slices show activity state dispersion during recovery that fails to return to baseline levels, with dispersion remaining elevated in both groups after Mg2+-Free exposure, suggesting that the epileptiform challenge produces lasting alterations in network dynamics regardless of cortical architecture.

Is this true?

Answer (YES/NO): NO